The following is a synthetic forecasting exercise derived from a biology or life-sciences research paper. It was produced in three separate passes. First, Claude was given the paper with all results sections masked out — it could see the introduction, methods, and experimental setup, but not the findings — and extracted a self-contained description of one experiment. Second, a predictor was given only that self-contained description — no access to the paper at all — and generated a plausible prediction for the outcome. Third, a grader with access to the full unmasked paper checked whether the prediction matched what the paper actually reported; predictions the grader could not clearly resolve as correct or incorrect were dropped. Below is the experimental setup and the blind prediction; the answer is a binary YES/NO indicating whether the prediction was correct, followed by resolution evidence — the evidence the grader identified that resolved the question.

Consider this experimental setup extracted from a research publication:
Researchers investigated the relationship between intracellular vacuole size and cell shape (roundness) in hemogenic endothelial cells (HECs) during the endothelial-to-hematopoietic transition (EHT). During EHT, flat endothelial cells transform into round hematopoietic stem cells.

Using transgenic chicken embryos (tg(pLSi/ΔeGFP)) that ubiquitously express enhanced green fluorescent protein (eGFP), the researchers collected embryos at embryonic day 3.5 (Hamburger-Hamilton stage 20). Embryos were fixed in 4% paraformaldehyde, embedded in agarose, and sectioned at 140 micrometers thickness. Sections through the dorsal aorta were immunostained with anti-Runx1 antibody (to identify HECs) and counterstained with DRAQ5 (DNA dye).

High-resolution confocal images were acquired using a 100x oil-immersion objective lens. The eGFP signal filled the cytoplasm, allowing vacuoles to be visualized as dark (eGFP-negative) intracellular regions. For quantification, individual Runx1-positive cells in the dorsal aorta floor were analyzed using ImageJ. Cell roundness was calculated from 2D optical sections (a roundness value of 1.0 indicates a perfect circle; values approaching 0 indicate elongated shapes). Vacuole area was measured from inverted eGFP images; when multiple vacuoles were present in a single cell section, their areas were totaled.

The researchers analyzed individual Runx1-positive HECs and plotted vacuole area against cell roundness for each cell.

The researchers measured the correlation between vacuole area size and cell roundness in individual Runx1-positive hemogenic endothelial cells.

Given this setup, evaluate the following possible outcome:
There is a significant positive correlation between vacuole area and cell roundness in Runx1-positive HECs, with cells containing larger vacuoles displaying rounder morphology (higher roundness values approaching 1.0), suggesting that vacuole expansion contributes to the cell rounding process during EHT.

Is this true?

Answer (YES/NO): NO